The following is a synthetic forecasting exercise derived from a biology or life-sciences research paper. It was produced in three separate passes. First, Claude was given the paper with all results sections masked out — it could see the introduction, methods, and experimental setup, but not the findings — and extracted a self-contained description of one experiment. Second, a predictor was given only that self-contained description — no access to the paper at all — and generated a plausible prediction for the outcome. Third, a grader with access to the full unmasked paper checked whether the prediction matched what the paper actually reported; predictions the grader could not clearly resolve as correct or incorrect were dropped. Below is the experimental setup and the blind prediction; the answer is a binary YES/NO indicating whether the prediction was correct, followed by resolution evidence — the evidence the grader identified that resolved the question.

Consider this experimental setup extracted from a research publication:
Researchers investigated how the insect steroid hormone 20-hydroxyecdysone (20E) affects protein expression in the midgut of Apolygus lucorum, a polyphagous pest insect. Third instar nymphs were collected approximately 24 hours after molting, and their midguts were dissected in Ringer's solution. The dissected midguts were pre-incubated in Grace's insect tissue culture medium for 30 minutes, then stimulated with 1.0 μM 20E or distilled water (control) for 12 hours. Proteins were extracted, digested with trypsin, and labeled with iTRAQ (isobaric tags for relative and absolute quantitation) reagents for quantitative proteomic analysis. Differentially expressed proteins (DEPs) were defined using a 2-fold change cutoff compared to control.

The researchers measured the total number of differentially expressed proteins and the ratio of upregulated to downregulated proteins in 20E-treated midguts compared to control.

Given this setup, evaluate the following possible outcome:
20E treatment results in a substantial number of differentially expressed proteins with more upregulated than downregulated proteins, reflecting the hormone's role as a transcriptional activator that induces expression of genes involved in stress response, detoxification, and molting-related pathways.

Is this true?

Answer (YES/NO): NO